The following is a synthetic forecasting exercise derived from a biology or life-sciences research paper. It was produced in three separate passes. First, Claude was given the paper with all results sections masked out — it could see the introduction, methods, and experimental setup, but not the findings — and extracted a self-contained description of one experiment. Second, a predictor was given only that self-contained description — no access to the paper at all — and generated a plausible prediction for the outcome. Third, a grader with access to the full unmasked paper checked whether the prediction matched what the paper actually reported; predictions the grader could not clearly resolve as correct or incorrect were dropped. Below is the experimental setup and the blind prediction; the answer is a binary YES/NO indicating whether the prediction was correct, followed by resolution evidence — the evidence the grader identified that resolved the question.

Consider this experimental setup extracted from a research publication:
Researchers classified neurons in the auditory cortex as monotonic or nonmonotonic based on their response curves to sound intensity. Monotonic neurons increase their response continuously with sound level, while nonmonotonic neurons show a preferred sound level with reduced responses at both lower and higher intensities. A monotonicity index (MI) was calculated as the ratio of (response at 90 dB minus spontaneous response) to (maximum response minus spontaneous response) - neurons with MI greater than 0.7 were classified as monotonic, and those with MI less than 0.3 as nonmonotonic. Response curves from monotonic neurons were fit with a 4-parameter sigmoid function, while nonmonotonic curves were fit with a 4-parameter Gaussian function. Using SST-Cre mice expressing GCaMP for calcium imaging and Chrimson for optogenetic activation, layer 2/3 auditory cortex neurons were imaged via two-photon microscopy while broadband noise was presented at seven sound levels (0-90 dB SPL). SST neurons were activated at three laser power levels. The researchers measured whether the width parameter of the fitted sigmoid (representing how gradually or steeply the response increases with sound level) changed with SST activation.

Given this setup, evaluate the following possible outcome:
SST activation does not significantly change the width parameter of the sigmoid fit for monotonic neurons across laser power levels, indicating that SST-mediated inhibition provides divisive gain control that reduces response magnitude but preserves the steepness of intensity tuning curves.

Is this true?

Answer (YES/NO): YES